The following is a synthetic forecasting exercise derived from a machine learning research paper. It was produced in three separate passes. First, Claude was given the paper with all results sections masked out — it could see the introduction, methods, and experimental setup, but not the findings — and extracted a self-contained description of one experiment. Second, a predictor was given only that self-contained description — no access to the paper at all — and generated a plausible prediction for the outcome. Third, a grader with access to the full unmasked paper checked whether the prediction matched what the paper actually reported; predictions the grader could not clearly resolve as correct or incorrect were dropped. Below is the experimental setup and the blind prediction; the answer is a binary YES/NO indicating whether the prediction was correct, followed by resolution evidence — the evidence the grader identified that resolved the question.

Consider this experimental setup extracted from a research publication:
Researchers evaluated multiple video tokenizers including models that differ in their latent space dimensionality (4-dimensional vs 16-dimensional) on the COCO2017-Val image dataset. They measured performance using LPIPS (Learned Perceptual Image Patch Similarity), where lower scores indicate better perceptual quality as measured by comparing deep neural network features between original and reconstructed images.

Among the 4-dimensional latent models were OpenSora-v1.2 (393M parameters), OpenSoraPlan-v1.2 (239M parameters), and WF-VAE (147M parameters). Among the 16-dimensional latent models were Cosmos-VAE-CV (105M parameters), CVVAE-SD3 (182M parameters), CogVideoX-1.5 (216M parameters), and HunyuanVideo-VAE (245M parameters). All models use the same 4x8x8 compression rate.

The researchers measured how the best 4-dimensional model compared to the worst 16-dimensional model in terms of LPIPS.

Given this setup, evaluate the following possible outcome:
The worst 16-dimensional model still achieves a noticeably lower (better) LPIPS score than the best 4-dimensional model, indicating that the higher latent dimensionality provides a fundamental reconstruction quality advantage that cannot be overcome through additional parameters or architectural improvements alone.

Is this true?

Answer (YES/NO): NO